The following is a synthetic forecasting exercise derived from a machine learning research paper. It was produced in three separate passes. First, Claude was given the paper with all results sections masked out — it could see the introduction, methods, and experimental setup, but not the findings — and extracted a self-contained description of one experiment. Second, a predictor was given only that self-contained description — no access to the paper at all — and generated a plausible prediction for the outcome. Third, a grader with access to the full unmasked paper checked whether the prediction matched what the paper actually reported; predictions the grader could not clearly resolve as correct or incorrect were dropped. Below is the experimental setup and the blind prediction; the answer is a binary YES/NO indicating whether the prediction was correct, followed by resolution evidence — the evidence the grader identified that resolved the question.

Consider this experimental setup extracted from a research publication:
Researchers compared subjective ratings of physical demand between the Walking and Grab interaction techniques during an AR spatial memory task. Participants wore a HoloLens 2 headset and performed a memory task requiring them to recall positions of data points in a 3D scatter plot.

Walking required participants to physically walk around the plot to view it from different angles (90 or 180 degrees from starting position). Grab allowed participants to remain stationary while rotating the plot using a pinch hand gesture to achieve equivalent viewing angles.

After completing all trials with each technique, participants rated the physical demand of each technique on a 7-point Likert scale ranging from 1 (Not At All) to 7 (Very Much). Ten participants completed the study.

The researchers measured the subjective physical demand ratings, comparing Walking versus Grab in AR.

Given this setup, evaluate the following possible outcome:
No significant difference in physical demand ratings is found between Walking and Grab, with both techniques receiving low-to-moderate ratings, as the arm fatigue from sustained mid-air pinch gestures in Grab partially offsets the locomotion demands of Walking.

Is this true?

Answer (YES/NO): YES